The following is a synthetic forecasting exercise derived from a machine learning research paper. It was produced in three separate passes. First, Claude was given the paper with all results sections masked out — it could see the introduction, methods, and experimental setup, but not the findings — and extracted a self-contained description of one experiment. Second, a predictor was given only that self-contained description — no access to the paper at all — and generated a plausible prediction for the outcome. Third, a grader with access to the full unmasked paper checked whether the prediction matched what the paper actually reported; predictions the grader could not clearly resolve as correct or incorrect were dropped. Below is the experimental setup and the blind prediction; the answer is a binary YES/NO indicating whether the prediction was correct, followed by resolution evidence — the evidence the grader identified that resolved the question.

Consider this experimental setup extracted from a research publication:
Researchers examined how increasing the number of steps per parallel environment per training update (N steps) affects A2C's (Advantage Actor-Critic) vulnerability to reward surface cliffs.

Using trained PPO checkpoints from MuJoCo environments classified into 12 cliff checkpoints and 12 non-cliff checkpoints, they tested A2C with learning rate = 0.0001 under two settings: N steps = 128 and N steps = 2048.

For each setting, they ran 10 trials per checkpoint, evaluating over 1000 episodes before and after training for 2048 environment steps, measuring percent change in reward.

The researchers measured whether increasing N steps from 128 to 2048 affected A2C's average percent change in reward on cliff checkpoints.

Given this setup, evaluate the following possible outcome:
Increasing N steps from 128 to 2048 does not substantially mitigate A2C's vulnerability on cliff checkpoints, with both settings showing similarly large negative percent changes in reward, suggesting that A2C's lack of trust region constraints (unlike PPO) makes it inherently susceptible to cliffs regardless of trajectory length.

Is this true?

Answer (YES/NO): NO